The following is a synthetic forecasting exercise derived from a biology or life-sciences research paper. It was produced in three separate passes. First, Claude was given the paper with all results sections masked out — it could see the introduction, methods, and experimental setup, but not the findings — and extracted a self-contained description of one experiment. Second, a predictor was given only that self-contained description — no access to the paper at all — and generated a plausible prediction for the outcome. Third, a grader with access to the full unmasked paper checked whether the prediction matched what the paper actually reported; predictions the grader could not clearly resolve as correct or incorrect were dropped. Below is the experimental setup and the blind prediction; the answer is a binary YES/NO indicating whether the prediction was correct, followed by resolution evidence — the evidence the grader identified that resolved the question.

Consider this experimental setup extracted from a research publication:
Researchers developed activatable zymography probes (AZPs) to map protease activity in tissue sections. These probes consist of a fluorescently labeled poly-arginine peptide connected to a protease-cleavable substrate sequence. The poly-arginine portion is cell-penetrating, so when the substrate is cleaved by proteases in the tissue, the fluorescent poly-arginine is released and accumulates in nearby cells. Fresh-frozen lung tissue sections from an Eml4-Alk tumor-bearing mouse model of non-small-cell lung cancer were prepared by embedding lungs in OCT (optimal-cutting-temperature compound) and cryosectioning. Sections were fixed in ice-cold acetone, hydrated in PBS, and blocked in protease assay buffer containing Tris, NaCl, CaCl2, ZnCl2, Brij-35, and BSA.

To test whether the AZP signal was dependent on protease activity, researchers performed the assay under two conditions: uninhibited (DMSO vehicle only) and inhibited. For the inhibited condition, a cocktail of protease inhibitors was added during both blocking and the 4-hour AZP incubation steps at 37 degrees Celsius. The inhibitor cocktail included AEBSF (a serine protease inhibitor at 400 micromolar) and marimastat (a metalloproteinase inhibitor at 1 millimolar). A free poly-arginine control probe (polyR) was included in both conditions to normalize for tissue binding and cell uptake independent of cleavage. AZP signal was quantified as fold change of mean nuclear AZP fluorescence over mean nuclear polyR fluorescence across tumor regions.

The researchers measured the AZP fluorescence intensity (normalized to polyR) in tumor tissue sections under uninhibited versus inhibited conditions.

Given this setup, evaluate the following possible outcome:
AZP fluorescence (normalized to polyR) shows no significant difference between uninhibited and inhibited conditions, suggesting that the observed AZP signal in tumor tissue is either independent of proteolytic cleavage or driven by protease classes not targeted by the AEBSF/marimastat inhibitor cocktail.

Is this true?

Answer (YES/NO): NO